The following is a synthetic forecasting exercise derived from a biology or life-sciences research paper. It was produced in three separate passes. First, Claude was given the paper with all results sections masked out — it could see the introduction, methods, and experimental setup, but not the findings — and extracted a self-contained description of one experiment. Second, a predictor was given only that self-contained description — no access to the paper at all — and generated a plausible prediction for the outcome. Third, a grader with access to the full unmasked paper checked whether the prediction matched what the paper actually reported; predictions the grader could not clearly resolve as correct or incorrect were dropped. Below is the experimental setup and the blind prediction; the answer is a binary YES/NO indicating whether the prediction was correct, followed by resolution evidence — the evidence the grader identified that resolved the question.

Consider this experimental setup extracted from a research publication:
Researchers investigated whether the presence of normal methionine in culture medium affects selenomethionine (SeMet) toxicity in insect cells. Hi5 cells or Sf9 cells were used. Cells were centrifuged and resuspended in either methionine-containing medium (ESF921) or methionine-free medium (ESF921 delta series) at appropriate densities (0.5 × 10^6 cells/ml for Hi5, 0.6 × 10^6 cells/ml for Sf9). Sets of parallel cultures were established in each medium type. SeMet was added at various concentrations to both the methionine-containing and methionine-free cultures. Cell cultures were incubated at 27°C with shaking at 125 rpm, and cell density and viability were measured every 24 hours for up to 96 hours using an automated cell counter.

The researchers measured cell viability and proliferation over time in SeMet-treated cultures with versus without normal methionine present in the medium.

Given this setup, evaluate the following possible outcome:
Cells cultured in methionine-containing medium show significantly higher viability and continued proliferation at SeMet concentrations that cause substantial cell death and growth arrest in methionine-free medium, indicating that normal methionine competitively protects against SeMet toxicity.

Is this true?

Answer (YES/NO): YES